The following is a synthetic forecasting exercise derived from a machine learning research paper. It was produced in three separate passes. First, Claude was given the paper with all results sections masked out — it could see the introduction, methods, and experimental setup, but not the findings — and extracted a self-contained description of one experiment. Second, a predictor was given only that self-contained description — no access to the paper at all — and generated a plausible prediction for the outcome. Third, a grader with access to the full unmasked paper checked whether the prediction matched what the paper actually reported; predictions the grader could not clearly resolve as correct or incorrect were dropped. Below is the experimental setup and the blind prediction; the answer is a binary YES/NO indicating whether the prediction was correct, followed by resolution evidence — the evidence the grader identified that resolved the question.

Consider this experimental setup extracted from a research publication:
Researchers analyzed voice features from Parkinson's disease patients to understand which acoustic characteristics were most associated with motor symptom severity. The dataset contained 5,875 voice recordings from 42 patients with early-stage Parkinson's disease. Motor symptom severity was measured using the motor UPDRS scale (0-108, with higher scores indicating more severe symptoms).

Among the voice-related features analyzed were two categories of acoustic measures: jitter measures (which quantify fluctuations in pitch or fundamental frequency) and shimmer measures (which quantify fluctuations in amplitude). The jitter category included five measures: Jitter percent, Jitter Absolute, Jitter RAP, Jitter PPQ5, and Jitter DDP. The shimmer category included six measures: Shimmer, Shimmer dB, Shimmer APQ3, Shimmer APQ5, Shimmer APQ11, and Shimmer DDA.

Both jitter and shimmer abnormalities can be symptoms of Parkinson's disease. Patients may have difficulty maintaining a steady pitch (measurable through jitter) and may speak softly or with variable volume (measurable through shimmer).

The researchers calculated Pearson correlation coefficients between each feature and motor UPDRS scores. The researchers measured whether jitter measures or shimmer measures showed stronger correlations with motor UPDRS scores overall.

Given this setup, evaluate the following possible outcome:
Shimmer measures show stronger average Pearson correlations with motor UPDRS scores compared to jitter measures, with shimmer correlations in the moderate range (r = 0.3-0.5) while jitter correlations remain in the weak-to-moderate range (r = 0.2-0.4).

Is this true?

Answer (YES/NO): NO